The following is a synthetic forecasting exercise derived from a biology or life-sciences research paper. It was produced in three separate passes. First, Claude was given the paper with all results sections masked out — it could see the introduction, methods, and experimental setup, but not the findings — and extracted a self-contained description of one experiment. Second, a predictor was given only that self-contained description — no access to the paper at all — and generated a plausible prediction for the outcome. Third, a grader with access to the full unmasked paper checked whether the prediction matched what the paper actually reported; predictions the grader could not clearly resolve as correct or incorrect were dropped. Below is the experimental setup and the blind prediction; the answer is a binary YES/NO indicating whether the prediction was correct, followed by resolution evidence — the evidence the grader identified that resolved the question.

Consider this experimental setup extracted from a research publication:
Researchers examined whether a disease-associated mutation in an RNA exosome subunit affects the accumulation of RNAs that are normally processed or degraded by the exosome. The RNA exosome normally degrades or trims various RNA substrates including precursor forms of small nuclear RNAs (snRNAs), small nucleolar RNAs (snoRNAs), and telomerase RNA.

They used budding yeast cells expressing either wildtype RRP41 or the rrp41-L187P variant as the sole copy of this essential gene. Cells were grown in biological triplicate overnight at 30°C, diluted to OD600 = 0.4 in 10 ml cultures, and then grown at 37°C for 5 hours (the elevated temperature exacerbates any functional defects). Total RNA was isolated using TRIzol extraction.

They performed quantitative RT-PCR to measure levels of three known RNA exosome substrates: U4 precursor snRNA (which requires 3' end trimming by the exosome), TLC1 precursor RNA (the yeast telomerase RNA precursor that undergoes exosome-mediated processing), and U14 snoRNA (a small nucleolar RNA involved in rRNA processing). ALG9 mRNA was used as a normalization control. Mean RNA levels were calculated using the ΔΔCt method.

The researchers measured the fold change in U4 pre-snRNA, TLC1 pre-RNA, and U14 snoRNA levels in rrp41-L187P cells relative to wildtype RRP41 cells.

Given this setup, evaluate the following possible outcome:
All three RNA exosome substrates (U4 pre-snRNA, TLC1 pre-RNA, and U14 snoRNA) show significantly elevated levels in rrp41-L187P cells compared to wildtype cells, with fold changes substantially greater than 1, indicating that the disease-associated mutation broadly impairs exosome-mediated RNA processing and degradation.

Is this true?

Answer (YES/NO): YES